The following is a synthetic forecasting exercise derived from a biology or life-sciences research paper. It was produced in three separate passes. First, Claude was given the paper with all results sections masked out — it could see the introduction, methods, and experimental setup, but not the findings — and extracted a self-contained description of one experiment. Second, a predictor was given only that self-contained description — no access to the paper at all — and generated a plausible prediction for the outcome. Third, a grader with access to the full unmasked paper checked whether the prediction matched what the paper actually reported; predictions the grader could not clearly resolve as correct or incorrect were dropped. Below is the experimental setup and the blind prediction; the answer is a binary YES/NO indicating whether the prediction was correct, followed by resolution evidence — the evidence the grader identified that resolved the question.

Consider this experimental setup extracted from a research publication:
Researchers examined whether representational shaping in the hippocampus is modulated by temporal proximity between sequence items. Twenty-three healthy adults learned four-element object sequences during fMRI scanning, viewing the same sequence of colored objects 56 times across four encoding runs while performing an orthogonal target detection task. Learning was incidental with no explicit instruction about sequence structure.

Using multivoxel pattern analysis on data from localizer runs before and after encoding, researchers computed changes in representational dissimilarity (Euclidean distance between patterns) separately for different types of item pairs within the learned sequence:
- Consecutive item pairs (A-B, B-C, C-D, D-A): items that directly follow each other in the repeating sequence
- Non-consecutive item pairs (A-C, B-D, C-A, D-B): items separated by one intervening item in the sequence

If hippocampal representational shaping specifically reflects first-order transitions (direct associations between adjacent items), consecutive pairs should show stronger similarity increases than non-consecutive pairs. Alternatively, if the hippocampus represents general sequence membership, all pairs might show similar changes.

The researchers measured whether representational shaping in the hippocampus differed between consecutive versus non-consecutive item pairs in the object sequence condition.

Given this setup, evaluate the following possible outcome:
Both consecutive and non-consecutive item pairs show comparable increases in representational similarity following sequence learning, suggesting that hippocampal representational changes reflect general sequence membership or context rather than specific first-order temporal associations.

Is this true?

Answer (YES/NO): NO